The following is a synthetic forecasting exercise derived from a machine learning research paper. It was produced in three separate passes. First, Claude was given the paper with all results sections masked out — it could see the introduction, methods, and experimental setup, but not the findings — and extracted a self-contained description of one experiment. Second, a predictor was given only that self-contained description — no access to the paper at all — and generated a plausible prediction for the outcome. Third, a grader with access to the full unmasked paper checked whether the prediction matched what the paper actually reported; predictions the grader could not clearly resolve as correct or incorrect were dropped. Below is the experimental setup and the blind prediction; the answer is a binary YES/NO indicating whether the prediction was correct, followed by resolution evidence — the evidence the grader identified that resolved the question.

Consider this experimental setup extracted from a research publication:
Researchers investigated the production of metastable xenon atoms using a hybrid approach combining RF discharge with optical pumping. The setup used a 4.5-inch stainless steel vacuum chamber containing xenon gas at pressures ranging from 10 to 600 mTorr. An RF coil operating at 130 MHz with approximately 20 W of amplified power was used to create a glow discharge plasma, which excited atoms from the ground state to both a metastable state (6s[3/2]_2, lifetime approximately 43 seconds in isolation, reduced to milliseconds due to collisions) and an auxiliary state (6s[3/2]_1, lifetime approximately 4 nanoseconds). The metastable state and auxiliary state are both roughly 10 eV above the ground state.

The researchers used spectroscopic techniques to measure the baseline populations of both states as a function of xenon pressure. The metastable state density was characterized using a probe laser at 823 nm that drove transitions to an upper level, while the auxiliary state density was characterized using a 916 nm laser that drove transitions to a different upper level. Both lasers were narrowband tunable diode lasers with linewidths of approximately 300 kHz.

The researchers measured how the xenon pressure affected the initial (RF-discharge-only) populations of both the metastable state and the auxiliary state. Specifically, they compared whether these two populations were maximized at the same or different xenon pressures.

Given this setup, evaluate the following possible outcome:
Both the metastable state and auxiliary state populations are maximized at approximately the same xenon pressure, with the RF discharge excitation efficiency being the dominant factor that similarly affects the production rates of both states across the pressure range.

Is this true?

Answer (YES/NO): YES